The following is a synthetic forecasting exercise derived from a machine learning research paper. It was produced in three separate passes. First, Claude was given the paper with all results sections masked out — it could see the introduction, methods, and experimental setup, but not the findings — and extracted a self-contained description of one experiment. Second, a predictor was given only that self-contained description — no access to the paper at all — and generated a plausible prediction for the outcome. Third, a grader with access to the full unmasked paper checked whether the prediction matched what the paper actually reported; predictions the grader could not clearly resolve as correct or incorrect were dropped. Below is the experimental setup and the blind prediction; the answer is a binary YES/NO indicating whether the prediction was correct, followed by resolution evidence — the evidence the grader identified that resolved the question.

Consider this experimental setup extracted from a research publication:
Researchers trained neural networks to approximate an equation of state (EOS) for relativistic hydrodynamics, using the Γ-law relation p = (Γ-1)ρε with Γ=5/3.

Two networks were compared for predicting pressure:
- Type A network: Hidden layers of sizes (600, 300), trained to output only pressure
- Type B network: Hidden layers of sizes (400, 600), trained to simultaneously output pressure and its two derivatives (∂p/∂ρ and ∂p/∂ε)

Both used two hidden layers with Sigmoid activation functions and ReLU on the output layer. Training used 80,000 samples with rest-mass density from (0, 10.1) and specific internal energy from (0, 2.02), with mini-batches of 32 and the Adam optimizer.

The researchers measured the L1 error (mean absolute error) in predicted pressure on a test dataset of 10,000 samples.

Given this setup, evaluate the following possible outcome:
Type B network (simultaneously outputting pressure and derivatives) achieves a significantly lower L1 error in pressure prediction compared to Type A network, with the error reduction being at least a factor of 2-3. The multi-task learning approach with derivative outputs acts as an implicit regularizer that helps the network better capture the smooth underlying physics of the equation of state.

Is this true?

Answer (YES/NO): YES